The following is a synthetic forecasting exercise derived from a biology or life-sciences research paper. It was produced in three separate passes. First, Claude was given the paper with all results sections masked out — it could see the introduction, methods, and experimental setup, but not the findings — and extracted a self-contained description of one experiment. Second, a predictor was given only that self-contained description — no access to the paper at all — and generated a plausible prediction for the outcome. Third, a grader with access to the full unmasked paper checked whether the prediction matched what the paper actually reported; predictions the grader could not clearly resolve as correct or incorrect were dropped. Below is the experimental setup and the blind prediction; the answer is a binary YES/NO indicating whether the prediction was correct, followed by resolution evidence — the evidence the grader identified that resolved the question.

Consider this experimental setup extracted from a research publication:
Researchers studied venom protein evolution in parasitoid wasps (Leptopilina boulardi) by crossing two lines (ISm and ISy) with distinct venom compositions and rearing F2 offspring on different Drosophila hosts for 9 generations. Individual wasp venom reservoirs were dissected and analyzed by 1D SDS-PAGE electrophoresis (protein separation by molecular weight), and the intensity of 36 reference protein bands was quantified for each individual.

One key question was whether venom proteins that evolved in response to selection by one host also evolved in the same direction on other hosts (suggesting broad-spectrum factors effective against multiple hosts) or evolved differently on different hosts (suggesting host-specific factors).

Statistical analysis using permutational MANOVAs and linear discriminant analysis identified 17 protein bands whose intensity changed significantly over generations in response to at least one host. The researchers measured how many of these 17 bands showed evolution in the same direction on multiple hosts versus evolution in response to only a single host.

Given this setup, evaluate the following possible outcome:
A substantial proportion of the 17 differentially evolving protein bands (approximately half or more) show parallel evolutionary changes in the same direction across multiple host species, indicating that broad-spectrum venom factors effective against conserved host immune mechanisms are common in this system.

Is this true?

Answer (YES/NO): NO